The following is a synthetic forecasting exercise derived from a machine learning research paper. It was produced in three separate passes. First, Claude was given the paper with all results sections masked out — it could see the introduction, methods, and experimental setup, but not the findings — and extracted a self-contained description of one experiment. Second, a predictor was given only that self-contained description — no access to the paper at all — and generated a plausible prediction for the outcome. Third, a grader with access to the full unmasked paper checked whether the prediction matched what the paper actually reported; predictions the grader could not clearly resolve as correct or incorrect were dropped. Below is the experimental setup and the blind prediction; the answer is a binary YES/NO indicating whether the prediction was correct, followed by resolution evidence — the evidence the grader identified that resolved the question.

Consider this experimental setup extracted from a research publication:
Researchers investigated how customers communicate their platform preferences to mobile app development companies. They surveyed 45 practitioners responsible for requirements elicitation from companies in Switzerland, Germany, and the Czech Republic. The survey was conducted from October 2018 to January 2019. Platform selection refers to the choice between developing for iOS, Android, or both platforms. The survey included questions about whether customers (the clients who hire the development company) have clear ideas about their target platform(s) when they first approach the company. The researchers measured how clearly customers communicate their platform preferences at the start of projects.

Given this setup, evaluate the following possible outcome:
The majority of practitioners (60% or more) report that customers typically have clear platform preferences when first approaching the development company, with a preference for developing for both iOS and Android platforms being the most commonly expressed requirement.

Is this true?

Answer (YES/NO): NO